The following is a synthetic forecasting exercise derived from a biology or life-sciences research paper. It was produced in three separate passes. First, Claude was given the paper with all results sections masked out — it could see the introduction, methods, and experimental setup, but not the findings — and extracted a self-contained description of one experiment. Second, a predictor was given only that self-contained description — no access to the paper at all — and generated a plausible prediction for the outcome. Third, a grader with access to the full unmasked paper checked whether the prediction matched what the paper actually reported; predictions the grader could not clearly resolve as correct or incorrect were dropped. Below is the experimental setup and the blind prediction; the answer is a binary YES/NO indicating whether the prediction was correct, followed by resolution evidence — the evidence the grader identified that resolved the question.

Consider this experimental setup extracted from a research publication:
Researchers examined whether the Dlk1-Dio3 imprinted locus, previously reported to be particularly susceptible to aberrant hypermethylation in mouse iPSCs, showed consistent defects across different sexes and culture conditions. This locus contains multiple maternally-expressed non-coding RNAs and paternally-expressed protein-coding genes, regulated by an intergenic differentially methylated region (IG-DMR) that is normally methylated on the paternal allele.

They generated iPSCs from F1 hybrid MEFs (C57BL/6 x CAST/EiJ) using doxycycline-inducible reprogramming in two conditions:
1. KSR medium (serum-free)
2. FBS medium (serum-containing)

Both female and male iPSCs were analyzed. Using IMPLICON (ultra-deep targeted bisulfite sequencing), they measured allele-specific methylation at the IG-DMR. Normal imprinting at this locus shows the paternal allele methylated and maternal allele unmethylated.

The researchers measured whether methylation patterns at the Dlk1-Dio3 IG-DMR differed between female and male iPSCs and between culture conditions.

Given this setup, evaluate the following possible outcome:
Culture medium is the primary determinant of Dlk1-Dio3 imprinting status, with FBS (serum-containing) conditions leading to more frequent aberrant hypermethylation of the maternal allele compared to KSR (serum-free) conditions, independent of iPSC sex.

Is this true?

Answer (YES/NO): NO